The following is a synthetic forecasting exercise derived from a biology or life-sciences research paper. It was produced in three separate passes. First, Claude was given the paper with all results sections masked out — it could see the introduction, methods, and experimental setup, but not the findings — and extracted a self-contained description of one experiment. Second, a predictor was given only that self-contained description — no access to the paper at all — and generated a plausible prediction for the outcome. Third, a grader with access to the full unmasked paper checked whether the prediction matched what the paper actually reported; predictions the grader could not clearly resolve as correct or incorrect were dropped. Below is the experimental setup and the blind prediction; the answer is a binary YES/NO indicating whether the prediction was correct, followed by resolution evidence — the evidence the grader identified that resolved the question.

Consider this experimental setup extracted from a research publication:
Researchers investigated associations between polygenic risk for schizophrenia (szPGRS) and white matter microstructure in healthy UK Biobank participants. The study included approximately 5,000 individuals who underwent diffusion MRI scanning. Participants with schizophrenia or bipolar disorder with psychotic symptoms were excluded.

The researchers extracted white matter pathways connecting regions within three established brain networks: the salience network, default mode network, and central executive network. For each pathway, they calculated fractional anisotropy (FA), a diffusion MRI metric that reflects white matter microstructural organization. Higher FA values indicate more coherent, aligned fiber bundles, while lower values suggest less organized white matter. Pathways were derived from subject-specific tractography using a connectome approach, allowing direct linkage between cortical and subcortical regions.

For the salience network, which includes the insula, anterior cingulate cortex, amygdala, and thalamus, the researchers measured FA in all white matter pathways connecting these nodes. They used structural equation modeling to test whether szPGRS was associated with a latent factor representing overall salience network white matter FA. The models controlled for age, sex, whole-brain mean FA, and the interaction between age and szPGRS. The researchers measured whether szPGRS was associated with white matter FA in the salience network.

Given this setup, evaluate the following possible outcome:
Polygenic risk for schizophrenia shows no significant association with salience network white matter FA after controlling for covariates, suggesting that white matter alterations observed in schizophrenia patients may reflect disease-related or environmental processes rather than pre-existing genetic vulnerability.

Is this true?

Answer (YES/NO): YES